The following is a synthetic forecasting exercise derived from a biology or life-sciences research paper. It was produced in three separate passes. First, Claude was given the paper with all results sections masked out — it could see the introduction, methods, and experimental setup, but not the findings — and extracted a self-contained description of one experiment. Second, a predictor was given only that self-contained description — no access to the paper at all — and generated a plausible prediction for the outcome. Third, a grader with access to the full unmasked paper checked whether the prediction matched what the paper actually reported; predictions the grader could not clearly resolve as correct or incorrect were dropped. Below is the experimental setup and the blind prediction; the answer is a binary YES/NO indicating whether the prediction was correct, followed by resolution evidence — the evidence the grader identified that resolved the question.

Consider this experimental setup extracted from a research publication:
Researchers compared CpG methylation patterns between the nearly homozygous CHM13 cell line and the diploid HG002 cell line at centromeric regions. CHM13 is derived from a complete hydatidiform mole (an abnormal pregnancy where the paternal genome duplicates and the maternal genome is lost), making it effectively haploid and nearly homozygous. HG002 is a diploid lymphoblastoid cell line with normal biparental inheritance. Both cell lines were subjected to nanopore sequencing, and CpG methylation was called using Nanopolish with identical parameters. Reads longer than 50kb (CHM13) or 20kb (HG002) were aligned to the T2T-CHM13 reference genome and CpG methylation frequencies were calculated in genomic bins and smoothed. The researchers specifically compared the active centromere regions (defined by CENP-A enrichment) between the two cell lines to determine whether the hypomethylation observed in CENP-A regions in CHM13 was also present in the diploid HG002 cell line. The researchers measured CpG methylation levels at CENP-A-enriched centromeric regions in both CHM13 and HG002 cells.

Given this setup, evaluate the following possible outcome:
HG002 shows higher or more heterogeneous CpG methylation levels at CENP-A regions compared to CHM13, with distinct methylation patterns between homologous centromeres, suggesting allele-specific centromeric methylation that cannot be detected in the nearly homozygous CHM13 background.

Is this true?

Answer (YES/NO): NO